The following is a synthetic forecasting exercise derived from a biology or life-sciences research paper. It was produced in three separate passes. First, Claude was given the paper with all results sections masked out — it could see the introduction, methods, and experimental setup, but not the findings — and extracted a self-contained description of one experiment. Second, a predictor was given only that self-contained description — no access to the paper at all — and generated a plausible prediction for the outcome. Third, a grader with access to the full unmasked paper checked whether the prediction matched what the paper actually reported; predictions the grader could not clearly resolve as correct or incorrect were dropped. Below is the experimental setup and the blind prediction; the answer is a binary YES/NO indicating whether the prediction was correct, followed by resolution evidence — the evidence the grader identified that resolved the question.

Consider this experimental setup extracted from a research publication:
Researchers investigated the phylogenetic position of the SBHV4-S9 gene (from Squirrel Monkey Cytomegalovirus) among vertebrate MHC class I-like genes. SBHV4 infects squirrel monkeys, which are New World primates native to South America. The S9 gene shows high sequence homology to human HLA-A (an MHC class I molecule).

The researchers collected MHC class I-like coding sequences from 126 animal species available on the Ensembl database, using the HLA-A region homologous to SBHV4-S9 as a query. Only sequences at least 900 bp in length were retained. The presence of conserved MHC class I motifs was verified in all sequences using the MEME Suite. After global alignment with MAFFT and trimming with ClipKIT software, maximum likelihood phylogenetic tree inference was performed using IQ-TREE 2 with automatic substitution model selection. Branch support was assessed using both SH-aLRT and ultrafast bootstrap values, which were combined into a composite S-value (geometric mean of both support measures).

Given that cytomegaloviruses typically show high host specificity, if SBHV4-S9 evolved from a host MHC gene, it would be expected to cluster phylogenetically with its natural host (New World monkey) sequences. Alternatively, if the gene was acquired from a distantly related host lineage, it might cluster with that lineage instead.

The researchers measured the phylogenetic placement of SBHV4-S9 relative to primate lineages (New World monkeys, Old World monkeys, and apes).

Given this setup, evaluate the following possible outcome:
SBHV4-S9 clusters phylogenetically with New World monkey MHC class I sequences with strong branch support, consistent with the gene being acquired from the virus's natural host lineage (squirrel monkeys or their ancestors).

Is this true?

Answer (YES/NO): NO